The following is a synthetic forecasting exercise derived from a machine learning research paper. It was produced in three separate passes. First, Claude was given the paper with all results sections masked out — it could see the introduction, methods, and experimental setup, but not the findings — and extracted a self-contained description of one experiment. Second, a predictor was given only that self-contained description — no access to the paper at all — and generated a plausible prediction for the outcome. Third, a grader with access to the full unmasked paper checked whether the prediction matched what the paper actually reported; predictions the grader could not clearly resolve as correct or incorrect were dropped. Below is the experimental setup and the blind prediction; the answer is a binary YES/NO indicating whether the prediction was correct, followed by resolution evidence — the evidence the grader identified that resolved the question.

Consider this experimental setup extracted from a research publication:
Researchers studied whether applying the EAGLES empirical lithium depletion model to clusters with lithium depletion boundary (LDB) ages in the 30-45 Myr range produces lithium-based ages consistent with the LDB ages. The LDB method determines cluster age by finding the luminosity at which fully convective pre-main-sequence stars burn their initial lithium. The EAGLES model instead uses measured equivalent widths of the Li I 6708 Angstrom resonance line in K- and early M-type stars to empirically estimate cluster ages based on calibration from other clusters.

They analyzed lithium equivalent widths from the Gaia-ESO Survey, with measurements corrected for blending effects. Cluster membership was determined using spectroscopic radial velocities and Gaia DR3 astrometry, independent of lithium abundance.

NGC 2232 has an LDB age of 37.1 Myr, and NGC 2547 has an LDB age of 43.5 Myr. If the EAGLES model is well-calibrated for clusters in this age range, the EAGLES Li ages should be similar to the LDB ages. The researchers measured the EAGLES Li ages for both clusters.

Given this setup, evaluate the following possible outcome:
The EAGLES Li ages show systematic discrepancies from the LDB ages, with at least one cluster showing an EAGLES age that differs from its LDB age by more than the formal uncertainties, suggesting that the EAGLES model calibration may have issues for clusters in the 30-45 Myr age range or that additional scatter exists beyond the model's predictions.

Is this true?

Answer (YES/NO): YES